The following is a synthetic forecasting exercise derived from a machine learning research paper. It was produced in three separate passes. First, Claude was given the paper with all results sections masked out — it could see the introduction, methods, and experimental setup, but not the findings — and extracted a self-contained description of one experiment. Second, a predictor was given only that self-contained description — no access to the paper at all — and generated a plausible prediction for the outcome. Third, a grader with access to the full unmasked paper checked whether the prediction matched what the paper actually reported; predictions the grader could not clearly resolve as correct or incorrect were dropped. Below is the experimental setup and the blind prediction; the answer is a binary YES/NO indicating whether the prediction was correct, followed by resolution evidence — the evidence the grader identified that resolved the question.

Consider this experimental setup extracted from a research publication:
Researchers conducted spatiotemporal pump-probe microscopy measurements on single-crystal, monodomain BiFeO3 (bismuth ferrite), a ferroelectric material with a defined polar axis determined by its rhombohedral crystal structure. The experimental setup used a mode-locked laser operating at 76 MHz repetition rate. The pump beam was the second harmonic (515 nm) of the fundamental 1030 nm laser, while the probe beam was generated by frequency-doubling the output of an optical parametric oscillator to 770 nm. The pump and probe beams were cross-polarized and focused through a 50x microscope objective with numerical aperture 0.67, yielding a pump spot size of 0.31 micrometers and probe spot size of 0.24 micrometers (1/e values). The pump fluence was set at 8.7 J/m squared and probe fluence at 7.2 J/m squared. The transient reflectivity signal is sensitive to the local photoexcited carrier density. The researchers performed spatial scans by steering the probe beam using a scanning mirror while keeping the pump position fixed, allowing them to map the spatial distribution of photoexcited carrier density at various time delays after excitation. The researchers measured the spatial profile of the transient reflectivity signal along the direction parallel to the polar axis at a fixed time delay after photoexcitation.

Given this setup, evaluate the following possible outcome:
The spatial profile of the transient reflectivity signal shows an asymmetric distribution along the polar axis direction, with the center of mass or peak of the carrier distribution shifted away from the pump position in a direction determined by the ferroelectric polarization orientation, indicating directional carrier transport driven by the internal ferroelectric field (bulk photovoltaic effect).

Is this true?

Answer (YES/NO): YES